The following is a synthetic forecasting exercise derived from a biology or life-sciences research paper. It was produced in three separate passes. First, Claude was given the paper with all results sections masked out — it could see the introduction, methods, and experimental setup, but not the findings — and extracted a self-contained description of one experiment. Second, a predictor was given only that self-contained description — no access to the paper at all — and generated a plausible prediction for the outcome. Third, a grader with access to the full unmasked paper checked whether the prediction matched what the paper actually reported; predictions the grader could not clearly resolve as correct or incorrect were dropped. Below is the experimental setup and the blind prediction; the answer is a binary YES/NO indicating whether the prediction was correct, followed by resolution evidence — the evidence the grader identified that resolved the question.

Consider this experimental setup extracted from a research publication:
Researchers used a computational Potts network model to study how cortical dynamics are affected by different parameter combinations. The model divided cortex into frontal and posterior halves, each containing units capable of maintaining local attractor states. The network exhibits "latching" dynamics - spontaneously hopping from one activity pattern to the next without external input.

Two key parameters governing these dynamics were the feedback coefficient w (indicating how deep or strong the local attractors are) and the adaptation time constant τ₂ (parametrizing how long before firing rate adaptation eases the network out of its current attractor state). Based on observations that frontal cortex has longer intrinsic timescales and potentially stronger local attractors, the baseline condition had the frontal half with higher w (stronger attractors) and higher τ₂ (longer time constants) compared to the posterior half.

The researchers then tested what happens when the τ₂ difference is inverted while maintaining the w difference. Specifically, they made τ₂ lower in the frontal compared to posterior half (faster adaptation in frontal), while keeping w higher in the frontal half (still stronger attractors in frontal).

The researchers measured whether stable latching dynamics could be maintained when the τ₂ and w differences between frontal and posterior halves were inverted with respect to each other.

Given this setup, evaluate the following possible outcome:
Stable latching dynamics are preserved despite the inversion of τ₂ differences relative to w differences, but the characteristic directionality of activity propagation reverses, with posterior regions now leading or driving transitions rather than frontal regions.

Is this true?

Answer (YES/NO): NO